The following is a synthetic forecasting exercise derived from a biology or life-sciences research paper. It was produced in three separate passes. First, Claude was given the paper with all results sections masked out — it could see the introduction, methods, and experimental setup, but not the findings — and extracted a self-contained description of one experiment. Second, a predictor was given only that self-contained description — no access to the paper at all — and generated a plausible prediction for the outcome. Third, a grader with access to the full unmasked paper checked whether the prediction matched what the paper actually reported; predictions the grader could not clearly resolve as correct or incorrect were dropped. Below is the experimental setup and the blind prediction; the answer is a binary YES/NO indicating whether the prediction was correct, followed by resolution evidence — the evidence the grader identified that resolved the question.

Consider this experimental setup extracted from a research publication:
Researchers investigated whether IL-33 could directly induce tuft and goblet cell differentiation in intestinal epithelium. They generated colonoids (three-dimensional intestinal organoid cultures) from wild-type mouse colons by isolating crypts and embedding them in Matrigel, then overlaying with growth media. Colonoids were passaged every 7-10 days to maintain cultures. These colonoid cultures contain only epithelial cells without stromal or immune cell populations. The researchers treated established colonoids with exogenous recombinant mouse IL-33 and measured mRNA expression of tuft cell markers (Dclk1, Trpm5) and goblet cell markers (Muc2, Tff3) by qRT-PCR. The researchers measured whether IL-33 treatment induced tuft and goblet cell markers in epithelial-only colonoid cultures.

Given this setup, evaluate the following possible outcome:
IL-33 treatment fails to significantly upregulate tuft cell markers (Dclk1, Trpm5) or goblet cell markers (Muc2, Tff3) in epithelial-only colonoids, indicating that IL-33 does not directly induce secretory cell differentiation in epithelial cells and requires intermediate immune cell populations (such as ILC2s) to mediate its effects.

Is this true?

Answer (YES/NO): YES